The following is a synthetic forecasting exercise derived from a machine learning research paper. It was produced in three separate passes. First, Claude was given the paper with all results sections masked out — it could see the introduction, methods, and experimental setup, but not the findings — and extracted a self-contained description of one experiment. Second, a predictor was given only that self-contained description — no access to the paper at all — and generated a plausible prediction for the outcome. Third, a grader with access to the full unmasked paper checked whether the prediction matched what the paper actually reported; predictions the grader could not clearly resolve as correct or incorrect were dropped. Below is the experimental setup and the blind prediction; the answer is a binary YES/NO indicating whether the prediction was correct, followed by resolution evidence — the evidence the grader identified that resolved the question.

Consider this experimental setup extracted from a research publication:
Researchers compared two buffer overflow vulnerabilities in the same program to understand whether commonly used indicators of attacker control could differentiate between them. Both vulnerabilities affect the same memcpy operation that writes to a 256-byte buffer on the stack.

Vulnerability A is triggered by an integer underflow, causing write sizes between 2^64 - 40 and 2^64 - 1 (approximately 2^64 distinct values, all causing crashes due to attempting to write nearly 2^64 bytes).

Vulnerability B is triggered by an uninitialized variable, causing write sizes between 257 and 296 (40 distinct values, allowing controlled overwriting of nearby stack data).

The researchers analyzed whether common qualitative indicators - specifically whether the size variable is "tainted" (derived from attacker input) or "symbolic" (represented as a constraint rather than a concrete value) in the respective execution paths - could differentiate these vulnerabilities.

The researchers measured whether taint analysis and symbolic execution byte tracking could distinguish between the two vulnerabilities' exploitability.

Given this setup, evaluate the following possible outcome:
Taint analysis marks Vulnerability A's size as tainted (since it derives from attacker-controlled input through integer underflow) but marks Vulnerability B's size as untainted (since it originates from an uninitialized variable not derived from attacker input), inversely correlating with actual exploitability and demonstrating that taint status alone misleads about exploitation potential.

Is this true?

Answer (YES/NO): NO